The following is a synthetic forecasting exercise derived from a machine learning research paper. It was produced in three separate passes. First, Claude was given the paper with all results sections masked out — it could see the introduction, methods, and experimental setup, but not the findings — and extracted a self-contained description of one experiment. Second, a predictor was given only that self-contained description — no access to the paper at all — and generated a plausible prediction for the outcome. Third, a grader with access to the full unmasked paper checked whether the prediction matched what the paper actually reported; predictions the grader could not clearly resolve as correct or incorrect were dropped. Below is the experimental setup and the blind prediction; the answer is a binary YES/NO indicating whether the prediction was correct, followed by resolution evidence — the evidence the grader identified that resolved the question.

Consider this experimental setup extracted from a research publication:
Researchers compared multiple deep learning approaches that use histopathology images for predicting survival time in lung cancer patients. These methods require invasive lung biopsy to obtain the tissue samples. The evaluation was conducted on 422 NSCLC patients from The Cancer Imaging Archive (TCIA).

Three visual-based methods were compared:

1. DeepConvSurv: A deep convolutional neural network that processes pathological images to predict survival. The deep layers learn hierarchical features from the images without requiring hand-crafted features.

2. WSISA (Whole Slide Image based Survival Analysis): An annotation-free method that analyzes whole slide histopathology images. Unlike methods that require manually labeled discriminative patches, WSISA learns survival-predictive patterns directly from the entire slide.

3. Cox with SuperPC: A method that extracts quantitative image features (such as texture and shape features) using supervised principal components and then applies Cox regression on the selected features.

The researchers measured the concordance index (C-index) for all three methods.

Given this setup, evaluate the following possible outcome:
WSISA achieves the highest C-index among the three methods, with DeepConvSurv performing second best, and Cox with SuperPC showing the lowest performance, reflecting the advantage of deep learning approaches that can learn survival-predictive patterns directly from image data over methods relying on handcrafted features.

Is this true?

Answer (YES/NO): YES